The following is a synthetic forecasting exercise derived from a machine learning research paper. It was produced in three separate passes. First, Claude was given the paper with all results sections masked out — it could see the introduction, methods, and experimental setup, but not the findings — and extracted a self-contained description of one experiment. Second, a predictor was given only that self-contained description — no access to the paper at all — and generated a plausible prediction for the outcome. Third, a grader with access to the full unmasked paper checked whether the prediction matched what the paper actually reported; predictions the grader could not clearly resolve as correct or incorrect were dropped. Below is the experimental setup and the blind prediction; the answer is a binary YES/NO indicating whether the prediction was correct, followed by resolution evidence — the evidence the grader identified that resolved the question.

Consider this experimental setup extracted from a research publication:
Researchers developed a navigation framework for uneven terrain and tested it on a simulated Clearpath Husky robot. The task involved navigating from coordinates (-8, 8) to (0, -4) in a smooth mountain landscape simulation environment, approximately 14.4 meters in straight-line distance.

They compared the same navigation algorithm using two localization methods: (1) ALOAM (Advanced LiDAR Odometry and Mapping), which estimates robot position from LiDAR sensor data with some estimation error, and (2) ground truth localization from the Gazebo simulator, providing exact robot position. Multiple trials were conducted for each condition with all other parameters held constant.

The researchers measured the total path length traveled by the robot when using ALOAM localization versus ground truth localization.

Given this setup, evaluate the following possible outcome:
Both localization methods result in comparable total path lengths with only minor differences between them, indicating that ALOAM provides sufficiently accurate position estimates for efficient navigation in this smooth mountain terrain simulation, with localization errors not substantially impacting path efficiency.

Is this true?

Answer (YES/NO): NO